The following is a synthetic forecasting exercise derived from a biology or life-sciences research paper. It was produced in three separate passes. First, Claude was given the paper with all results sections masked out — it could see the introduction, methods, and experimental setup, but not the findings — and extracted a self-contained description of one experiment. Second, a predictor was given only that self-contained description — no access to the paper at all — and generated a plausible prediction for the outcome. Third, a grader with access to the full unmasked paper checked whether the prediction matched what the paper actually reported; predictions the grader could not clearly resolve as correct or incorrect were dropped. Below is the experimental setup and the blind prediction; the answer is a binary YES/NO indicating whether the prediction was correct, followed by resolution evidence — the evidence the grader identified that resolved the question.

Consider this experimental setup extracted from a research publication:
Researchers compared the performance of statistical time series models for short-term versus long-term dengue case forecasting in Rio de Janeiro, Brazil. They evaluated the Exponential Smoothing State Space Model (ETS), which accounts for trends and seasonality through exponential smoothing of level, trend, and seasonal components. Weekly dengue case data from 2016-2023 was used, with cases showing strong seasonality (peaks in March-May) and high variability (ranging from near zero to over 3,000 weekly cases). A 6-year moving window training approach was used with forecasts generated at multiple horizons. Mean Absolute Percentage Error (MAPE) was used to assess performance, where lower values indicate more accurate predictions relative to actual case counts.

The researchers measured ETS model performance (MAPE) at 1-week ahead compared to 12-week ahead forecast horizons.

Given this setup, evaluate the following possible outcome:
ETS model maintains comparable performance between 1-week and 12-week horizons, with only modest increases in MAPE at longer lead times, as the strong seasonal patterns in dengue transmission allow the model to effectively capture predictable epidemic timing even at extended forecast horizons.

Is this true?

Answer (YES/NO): NO